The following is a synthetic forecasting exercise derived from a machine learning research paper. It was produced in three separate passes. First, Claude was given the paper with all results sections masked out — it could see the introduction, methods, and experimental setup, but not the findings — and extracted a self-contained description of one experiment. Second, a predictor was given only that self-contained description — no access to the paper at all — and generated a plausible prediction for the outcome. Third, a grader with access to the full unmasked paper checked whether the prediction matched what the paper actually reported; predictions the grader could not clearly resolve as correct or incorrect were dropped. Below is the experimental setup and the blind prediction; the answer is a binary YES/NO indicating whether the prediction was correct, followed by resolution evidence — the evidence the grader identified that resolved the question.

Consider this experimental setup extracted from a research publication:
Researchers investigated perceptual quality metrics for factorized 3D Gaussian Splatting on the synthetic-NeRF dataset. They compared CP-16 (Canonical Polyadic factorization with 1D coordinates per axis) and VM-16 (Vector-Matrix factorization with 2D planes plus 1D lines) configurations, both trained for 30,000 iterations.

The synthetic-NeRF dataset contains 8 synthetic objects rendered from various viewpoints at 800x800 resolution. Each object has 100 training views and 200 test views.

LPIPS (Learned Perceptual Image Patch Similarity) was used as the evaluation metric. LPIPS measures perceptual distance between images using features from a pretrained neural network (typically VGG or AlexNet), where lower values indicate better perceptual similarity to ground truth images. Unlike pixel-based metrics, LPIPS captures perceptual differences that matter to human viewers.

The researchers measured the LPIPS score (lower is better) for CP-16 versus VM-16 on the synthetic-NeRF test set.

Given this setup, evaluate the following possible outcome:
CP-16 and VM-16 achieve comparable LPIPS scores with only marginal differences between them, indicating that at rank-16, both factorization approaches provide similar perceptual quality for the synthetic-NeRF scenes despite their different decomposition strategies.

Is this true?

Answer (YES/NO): NO